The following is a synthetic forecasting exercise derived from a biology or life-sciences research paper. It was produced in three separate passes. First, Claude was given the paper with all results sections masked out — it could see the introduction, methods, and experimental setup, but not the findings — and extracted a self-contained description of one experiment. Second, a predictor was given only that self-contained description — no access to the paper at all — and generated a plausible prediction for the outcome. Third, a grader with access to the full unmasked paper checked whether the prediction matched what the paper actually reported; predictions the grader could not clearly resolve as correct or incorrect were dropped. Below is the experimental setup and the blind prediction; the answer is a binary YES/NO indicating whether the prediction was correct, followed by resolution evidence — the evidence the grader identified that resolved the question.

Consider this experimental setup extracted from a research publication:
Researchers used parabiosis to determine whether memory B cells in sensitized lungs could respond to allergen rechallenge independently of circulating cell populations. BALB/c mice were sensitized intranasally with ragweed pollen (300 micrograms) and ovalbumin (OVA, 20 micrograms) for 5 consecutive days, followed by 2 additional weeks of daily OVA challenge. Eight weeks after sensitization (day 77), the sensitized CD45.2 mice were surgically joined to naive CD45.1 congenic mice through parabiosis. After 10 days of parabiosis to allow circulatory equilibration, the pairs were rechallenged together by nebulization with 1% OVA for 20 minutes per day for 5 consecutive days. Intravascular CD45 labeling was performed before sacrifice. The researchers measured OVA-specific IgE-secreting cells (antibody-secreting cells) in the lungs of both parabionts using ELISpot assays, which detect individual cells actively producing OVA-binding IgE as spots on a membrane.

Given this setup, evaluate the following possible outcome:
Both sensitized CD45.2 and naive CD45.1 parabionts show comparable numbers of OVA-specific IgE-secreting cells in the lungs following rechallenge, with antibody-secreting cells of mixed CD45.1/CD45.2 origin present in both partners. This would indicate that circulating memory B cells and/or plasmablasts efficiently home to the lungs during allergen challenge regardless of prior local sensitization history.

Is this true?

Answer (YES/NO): NO